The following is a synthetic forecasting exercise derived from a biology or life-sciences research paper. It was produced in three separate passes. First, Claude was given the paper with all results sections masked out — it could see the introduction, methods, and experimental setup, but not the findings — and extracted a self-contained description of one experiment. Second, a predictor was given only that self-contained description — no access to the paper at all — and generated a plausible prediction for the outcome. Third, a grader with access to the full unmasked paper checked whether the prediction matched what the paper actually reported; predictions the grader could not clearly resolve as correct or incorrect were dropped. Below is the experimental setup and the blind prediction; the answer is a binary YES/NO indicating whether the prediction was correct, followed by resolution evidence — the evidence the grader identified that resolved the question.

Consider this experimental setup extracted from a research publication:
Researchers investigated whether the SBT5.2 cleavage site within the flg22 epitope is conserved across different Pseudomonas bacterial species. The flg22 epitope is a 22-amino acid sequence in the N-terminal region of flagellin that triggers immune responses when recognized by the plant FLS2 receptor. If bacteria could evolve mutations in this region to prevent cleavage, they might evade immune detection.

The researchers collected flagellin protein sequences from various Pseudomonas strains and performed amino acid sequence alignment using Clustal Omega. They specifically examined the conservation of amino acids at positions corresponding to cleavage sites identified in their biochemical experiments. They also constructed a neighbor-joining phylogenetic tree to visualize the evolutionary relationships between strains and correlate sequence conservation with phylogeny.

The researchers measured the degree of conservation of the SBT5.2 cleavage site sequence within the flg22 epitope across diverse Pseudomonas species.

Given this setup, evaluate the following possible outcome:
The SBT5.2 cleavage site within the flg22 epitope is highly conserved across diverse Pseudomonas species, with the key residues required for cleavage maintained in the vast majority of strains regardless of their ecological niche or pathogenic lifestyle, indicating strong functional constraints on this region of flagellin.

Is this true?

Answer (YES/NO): YES